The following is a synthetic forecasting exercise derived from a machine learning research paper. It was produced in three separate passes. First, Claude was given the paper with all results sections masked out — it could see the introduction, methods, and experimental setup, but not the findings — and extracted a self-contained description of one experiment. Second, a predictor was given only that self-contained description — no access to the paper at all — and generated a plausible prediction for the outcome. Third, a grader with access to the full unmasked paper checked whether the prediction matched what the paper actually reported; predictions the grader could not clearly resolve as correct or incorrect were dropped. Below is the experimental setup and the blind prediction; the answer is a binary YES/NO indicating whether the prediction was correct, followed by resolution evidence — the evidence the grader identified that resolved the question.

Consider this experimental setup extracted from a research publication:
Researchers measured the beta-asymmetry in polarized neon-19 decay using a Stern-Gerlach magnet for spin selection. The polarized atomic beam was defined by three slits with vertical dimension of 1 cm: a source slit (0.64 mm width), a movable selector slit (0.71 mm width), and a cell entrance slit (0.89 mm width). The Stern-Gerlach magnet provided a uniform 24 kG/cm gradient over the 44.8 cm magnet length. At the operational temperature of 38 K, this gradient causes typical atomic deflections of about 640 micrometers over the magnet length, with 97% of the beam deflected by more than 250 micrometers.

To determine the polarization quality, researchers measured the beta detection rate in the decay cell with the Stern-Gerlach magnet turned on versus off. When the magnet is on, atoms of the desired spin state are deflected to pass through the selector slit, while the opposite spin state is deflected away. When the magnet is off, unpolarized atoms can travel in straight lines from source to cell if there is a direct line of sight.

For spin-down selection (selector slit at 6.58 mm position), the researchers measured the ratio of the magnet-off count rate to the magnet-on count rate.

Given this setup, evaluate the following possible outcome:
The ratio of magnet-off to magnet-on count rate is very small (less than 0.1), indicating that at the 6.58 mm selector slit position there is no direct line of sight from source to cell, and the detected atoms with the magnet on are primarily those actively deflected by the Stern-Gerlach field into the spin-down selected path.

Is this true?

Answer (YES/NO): YES